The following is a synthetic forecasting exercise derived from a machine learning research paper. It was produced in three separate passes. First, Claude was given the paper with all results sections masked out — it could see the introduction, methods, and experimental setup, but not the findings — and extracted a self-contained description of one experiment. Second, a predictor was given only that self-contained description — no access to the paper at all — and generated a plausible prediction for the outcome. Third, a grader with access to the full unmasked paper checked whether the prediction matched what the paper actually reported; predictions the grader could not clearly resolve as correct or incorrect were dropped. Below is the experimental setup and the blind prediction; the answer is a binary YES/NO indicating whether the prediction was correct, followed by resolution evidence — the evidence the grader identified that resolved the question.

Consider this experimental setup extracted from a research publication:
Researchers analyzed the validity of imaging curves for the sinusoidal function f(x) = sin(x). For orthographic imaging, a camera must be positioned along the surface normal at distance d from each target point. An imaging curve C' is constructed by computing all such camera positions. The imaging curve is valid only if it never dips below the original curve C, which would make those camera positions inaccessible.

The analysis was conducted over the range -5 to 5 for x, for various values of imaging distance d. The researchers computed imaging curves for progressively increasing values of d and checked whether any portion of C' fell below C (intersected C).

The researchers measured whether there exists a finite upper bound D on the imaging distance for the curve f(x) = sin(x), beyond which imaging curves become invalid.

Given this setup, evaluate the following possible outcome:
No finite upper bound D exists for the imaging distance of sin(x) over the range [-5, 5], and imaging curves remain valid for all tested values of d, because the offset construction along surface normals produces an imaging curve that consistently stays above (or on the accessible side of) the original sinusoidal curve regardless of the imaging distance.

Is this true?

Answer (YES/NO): YES